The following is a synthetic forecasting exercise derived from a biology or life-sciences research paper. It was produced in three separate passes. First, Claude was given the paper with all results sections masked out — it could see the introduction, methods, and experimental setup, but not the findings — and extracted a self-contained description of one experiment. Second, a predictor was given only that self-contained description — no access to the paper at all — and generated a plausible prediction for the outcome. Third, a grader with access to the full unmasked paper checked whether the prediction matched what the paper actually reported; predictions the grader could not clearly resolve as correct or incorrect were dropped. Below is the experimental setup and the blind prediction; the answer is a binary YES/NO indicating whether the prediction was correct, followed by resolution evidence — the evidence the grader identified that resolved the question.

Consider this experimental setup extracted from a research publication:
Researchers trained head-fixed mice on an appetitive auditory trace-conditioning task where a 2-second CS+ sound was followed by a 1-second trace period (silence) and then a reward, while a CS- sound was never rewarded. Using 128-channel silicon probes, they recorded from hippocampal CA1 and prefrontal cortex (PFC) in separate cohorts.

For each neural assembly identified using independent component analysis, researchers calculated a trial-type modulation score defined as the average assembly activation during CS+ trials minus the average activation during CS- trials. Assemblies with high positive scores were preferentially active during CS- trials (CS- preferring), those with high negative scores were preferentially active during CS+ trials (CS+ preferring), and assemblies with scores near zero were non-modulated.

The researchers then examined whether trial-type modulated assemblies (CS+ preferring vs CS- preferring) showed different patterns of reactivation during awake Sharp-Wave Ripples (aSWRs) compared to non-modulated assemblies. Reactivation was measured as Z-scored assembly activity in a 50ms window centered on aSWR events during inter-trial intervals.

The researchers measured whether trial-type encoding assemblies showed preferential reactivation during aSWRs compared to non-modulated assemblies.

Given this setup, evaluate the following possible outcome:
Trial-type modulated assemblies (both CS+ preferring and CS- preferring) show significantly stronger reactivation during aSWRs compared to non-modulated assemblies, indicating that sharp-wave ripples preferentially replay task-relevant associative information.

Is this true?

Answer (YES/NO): NO